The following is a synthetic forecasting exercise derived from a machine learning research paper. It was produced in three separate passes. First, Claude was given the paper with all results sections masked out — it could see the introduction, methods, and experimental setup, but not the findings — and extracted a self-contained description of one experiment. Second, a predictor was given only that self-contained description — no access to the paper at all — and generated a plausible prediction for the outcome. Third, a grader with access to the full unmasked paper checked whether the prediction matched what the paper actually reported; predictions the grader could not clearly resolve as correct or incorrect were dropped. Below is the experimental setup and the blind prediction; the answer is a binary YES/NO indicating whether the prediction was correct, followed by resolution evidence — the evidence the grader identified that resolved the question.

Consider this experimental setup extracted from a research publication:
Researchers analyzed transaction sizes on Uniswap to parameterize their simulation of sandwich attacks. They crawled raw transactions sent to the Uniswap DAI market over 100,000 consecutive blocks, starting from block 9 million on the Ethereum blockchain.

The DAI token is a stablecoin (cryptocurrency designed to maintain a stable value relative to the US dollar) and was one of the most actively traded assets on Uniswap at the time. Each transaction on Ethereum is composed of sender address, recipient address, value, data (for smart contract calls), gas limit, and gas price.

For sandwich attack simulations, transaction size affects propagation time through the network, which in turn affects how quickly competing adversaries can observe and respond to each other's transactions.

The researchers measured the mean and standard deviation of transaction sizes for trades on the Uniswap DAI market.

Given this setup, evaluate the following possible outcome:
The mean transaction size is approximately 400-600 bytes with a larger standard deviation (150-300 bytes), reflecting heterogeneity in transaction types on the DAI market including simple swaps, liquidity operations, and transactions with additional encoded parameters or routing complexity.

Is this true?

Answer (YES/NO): NO